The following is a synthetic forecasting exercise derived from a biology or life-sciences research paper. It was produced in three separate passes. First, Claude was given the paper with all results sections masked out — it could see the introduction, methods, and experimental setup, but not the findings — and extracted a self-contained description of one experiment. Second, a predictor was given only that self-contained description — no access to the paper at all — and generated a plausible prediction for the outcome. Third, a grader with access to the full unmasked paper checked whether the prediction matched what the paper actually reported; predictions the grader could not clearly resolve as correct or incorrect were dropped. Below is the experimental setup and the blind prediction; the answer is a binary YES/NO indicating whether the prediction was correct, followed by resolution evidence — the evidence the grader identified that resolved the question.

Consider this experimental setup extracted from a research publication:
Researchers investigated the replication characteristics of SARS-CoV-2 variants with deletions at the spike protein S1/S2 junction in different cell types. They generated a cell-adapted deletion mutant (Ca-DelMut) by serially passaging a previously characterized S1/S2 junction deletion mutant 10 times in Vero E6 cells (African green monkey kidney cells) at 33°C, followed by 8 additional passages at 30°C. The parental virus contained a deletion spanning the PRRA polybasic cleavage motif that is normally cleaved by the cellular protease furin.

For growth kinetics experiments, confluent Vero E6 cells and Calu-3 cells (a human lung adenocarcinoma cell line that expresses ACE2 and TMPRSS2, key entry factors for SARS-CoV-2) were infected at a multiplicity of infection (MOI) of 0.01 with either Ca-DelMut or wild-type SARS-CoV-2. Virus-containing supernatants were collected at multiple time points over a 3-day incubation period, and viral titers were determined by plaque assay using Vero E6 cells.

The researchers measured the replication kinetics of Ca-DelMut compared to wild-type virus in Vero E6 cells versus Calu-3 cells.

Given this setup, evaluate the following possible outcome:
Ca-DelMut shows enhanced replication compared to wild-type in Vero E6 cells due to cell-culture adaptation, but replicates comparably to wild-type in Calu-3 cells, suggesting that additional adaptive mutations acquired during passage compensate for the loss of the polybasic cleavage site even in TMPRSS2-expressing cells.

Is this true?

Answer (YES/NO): NO